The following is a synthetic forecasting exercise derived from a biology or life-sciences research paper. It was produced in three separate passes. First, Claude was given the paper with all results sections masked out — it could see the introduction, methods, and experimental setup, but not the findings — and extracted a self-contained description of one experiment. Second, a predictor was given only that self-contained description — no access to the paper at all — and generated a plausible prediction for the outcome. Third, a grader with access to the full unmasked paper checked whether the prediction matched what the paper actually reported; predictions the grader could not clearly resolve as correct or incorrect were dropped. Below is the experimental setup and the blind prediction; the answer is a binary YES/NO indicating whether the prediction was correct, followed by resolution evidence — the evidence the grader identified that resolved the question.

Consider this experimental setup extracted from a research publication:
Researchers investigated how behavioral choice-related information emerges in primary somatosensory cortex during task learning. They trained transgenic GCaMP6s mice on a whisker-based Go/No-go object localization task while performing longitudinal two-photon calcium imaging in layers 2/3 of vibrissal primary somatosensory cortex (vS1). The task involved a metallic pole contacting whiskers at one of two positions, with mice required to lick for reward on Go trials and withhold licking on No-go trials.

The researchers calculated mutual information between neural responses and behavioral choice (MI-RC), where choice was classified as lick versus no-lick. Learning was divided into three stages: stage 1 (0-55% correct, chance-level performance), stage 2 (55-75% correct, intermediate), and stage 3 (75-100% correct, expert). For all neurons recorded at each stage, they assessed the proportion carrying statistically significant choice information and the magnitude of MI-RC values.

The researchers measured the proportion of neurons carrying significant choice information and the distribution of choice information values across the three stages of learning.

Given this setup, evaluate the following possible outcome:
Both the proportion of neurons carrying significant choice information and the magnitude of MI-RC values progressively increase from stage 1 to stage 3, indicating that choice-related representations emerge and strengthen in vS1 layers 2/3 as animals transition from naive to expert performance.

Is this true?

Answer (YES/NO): YES